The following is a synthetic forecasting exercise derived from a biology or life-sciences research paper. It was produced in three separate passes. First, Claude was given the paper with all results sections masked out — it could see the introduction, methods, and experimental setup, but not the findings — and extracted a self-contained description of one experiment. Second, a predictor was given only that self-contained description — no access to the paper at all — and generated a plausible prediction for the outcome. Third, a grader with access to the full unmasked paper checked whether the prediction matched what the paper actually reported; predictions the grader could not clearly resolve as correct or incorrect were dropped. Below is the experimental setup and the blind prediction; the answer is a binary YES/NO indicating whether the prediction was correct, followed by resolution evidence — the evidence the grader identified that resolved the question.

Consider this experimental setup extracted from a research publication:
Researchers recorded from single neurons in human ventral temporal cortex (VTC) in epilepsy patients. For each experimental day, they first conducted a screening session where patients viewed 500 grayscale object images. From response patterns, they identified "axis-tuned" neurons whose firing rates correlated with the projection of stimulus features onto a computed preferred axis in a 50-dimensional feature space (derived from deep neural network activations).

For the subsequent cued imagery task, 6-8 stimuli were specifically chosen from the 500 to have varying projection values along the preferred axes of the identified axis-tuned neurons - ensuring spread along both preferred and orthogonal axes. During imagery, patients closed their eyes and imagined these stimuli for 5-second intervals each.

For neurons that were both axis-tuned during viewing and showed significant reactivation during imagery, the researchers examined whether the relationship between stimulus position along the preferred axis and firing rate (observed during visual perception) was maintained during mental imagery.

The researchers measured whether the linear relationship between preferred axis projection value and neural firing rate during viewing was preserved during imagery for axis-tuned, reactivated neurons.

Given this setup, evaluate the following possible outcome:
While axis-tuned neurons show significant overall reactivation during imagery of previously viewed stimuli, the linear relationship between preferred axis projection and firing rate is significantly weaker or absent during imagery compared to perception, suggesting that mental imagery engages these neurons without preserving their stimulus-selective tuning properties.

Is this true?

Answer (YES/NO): NO